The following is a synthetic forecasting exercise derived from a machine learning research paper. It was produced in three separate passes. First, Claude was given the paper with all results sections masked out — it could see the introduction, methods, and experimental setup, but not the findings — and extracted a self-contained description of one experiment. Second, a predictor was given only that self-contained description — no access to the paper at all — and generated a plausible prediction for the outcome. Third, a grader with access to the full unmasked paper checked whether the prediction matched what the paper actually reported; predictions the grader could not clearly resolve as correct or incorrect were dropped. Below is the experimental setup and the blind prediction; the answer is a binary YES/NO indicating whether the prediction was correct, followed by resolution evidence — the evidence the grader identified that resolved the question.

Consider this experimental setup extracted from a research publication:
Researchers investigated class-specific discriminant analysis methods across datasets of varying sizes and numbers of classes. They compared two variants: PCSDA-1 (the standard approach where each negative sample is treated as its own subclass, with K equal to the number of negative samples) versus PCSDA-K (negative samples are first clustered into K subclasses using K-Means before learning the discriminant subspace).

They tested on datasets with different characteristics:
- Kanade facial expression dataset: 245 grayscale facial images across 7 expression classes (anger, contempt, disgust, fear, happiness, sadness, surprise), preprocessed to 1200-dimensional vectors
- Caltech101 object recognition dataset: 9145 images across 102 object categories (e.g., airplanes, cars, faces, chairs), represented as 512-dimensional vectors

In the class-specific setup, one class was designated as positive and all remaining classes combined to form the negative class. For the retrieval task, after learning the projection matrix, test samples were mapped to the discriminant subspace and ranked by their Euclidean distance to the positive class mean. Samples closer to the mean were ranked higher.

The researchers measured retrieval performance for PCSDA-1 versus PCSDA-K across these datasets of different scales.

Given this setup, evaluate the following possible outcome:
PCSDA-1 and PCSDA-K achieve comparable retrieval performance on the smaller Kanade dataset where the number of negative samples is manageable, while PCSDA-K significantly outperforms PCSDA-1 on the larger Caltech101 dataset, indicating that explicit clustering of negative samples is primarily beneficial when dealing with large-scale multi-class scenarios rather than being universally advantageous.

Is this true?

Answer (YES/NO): NO